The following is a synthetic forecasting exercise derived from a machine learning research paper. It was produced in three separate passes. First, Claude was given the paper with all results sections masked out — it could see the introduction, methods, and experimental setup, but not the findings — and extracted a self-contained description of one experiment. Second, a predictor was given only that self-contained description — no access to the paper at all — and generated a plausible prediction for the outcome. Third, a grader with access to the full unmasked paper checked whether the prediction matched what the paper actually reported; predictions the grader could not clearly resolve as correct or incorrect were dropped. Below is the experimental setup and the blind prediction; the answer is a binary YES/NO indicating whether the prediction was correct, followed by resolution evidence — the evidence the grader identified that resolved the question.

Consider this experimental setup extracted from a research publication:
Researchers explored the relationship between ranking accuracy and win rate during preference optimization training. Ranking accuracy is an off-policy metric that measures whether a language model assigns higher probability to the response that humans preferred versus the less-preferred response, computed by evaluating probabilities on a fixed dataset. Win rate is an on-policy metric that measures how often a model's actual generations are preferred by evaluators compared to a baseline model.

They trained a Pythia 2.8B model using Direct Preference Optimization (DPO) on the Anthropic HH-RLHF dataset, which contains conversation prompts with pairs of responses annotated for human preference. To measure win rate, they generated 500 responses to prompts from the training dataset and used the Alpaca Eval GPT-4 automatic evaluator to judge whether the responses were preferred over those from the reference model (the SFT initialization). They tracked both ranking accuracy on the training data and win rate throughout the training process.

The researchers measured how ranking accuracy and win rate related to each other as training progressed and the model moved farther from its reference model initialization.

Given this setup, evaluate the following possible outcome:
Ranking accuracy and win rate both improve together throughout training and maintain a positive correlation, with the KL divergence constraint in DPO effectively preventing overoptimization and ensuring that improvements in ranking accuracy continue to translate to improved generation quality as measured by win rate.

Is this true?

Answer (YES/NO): NO